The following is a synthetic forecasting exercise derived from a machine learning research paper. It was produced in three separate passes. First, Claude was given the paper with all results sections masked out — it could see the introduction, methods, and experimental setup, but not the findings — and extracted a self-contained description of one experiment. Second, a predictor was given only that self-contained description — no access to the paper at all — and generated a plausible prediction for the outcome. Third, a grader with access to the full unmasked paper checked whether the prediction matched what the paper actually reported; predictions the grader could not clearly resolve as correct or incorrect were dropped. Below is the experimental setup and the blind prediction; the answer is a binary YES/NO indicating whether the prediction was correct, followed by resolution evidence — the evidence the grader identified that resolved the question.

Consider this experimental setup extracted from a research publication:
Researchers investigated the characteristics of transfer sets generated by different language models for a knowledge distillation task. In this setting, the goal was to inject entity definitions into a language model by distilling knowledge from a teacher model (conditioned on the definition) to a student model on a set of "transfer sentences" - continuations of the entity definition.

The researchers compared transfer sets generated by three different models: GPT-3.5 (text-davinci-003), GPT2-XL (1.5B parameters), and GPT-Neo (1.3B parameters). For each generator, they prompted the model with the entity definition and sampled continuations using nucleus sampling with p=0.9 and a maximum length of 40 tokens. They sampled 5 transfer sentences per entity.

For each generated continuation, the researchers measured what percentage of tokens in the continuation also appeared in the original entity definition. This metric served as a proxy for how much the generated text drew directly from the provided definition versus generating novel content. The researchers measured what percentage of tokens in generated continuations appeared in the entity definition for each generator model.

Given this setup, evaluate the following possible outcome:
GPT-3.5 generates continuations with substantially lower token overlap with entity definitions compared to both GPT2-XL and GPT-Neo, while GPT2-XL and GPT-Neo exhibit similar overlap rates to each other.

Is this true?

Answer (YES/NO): NO